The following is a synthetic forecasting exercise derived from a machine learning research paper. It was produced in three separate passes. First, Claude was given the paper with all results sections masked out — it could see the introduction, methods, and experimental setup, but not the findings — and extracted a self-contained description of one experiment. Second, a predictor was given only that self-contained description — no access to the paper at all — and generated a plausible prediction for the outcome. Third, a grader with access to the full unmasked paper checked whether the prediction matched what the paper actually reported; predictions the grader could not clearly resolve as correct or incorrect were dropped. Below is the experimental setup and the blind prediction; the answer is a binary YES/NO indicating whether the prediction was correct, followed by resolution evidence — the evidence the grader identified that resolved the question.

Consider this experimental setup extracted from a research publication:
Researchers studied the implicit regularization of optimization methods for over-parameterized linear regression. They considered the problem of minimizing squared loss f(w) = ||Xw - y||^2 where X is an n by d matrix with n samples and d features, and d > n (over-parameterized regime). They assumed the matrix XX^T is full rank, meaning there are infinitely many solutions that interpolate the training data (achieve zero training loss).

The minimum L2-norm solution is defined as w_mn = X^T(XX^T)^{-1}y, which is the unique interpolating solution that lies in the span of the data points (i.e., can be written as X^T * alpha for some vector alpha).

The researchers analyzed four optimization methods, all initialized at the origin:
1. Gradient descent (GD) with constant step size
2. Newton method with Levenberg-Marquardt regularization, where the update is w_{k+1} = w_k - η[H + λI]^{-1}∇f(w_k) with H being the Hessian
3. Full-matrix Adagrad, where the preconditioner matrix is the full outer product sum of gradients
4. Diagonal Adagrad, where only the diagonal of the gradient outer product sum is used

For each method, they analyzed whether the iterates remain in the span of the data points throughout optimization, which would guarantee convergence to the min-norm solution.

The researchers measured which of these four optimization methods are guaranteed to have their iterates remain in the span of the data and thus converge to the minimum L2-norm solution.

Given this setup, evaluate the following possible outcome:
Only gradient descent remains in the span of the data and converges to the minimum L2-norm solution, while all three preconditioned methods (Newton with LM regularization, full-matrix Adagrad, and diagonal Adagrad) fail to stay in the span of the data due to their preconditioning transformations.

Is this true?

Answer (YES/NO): NO